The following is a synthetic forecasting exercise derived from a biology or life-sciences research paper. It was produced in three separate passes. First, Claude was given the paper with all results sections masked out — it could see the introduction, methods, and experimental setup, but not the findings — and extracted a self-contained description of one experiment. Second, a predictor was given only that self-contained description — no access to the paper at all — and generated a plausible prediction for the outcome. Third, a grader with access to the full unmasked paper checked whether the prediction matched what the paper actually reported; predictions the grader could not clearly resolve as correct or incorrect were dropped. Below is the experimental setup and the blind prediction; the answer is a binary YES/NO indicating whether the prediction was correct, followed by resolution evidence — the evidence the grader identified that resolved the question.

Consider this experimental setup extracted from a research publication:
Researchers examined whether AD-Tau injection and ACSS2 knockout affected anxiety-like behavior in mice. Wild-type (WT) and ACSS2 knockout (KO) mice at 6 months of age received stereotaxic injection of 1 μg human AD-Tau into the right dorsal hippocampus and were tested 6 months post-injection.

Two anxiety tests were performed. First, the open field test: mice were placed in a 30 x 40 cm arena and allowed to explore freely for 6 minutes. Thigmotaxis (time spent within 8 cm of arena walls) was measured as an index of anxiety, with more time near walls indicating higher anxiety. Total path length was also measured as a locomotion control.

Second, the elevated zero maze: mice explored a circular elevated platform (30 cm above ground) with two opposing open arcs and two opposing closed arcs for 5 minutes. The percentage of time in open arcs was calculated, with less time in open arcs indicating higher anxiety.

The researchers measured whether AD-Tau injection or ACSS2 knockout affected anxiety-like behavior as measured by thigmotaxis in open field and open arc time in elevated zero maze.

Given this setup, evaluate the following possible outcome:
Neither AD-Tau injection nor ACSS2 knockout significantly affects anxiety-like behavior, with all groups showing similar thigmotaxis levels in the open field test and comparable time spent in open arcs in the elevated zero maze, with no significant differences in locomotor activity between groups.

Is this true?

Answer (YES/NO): YES